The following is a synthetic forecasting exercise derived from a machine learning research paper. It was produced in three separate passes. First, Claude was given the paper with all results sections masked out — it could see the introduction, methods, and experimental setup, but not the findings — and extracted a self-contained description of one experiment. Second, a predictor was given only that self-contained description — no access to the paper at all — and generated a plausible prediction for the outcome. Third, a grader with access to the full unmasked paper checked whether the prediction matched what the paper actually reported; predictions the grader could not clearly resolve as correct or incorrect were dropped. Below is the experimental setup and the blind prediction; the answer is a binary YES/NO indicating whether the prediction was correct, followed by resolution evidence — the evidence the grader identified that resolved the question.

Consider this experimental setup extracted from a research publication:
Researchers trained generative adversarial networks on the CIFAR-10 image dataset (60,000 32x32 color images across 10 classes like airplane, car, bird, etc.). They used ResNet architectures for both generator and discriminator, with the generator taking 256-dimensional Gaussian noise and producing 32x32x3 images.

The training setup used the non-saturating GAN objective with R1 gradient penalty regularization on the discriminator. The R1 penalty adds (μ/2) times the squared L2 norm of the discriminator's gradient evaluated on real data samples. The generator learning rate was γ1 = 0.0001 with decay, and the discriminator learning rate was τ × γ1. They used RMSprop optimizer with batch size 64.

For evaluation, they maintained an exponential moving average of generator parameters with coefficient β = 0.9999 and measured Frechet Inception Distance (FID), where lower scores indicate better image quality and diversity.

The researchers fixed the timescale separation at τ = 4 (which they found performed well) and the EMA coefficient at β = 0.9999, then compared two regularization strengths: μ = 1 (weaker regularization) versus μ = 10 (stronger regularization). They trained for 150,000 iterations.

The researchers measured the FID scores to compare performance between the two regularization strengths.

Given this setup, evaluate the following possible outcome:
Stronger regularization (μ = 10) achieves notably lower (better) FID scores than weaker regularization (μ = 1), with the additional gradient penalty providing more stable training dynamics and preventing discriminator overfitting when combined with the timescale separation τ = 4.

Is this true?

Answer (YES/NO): NO